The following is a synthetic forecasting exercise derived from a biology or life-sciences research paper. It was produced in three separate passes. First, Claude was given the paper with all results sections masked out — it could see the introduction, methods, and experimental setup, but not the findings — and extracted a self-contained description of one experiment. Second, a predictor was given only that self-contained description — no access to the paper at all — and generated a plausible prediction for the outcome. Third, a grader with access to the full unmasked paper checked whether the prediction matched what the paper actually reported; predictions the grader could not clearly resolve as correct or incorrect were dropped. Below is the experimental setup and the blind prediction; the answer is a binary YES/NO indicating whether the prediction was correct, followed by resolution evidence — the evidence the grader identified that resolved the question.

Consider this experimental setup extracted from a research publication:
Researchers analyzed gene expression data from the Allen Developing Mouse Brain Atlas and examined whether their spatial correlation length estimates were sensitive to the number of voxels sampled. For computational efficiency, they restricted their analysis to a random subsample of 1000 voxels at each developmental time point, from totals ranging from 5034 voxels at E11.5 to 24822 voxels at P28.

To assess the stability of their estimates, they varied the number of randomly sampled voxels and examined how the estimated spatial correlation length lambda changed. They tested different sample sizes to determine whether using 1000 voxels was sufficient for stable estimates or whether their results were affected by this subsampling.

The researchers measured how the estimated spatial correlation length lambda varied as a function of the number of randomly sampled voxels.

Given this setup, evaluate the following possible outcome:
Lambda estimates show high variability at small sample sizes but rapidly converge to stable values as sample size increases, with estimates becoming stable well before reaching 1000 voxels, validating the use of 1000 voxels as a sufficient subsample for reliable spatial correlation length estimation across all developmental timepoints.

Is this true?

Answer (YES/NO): YES